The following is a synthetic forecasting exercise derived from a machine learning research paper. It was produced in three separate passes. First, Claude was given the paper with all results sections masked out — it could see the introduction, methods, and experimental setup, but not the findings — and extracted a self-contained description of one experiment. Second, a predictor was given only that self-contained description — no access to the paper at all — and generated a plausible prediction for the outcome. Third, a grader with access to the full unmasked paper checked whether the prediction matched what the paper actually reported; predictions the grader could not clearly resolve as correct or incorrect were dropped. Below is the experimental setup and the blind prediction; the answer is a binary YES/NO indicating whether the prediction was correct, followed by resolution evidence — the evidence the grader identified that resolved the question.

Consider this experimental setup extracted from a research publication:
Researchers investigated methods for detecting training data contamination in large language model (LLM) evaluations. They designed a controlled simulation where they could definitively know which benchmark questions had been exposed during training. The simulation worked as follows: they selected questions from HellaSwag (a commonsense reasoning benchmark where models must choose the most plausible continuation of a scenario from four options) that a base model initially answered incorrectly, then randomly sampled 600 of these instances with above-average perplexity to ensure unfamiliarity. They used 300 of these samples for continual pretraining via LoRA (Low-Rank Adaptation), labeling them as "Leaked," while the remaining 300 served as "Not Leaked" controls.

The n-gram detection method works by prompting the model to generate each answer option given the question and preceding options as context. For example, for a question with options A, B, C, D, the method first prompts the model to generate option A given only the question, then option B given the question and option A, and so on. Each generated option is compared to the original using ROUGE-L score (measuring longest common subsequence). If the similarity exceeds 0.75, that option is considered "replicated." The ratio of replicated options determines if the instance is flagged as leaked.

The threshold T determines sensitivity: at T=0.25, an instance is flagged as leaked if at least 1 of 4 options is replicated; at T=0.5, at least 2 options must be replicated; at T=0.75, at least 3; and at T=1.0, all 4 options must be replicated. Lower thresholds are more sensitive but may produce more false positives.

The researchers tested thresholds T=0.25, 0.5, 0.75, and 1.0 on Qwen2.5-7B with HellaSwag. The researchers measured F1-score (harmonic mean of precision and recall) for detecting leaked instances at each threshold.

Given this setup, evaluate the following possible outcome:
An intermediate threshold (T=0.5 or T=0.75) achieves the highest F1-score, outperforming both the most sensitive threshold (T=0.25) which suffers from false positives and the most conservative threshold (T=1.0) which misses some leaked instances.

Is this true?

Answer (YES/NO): NO